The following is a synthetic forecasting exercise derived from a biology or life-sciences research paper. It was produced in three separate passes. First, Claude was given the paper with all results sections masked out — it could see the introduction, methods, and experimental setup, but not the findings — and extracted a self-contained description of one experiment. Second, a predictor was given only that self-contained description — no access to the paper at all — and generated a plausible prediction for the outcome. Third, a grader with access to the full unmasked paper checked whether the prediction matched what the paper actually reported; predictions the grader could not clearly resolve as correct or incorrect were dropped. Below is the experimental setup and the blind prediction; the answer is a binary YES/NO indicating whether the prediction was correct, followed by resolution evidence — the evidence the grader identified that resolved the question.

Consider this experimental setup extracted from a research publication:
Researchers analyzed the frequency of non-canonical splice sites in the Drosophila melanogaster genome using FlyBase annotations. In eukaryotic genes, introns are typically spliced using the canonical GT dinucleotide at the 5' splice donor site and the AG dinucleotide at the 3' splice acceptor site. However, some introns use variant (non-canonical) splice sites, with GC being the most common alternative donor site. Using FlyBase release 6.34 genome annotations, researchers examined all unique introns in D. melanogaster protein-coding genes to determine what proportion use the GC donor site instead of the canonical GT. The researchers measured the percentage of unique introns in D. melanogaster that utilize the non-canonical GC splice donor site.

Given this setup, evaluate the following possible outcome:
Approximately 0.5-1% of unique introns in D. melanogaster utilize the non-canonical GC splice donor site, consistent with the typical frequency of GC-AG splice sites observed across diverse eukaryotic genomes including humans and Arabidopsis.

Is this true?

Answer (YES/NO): YES